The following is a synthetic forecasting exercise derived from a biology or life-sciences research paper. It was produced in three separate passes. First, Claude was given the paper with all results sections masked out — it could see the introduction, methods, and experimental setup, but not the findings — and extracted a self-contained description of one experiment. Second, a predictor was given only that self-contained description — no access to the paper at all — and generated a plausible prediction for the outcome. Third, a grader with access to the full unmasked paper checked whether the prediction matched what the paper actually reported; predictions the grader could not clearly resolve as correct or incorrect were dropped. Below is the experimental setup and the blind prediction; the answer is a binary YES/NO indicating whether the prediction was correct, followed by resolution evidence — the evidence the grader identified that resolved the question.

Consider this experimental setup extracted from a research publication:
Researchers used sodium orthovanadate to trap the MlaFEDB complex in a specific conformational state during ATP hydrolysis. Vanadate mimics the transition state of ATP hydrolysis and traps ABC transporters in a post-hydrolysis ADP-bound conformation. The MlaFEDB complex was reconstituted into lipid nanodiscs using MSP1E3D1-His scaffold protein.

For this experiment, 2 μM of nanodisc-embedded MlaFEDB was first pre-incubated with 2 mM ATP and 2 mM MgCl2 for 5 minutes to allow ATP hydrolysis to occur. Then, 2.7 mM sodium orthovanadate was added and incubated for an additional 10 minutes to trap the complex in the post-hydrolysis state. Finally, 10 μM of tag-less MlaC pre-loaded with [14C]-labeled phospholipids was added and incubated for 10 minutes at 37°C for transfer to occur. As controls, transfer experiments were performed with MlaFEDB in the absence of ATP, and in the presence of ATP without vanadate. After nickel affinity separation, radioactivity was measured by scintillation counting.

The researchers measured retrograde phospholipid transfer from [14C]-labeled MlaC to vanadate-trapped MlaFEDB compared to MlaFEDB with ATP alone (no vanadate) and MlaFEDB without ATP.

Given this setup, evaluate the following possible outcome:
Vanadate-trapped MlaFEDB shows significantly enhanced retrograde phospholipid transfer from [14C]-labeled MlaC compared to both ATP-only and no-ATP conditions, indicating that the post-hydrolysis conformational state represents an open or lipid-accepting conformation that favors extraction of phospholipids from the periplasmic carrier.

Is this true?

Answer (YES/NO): NO